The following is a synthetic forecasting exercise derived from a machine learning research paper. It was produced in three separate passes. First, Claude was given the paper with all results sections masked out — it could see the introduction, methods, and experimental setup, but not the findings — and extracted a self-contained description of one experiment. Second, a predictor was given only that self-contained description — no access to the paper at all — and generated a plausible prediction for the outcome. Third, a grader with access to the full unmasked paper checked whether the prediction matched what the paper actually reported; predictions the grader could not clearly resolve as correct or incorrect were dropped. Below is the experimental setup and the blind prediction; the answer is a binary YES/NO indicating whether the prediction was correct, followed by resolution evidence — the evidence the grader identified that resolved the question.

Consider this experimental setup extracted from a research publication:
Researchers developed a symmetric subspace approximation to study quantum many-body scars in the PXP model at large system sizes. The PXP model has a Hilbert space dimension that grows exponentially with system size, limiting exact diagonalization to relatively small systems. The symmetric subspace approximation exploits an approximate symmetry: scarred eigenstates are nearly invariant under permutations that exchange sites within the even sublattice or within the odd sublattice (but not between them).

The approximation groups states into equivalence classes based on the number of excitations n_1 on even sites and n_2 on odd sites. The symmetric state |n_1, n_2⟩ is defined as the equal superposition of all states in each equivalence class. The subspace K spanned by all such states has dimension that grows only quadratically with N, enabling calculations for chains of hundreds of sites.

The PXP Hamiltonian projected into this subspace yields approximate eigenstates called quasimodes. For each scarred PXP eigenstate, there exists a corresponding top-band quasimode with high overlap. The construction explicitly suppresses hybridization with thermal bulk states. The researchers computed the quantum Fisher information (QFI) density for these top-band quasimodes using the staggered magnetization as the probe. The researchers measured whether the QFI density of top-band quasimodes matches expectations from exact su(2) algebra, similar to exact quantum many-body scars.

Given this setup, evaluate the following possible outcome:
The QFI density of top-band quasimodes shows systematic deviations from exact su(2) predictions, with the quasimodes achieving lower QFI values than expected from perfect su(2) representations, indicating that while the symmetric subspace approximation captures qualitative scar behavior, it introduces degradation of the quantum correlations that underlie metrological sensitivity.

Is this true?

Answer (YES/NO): NO